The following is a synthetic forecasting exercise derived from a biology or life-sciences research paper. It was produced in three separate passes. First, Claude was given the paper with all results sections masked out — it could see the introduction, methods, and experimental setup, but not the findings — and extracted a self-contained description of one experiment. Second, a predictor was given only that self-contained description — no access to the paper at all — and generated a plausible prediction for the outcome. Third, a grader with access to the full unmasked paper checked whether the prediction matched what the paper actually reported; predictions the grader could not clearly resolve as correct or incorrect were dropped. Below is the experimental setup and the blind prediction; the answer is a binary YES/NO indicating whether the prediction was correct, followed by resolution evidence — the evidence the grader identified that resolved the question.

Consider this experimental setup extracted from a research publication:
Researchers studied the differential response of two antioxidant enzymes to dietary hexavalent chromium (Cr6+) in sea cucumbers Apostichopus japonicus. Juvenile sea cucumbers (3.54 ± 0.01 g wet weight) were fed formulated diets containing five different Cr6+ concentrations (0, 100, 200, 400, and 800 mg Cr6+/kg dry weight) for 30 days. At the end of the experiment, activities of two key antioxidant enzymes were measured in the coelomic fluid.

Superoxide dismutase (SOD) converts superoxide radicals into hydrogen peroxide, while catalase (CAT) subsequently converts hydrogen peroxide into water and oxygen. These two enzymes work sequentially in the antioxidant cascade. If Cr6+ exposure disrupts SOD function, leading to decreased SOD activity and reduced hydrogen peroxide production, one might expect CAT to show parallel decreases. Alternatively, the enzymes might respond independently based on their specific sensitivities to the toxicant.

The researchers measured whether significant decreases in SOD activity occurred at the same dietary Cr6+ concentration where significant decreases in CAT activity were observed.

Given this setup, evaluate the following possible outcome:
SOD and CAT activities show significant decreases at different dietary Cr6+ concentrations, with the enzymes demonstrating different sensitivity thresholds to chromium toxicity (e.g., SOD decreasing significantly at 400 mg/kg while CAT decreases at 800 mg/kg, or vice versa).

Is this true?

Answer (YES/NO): NO